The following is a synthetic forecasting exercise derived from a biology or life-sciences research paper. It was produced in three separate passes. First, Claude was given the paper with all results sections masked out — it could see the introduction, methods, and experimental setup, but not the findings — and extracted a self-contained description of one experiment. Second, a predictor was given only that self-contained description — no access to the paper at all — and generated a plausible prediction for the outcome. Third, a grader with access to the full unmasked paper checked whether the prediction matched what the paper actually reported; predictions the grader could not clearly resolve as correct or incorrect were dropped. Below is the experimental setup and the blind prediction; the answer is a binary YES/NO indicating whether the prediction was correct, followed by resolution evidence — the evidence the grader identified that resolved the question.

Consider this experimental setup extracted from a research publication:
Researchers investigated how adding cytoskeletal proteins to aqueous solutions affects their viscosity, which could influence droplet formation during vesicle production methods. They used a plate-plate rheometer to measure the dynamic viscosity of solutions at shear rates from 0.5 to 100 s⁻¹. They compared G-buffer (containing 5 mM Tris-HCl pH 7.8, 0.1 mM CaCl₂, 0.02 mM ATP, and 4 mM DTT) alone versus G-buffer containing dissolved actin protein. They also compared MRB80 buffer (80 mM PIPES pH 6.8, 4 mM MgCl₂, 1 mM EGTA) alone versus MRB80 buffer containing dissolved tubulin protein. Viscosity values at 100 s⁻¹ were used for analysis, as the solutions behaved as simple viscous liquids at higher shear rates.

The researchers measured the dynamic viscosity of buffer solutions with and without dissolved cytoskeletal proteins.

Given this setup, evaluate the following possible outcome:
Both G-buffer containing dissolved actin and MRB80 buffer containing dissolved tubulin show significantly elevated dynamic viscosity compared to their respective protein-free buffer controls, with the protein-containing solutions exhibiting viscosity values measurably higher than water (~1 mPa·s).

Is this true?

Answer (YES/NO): YES